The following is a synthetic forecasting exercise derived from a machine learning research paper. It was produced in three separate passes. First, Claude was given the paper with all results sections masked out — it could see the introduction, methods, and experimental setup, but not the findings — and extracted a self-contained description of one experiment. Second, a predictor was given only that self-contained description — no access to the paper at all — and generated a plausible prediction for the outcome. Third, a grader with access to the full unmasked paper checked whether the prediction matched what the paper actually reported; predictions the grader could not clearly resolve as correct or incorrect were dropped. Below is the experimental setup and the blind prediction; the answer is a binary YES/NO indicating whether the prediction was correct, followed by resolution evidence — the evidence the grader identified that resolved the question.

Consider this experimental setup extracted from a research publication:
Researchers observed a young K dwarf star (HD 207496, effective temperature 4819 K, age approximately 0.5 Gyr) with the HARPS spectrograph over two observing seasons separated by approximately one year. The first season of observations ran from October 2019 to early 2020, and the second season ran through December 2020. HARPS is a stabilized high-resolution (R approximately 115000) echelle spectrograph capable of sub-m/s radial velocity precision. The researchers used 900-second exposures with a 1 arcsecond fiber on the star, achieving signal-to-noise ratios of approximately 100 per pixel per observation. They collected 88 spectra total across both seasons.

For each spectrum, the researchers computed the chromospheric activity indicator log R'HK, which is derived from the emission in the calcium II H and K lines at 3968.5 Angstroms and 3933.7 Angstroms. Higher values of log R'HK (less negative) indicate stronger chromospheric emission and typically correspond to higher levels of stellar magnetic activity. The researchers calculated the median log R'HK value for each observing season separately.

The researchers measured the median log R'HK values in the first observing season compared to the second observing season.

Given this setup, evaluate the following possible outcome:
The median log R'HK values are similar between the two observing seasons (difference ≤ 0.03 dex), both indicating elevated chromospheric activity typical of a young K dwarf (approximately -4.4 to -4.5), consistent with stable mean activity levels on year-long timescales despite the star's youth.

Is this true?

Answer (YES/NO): NO